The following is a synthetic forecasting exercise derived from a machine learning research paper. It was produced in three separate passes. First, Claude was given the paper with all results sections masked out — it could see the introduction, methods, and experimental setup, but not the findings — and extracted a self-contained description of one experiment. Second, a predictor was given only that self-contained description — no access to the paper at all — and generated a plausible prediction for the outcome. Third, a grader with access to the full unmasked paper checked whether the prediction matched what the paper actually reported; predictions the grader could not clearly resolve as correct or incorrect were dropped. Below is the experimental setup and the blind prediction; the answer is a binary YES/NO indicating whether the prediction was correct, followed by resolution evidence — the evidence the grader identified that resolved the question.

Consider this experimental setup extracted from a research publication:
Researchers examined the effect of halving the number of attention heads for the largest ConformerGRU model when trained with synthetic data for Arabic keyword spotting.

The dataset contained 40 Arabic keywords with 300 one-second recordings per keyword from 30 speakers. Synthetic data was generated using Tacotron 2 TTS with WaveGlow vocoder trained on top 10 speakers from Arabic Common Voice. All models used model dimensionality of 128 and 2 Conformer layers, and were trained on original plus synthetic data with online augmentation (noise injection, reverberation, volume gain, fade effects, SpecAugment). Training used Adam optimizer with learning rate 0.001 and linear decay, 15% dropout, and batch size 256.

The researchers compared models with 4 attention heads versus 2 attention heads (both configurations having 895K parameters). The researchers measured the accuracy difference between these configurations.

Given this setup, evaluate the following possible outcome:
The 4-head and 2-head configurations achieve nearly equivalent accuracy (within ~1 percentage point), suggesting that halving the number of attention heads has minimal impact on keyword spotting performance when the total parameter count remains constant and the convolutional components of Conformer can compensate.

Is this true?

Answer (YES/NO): YES